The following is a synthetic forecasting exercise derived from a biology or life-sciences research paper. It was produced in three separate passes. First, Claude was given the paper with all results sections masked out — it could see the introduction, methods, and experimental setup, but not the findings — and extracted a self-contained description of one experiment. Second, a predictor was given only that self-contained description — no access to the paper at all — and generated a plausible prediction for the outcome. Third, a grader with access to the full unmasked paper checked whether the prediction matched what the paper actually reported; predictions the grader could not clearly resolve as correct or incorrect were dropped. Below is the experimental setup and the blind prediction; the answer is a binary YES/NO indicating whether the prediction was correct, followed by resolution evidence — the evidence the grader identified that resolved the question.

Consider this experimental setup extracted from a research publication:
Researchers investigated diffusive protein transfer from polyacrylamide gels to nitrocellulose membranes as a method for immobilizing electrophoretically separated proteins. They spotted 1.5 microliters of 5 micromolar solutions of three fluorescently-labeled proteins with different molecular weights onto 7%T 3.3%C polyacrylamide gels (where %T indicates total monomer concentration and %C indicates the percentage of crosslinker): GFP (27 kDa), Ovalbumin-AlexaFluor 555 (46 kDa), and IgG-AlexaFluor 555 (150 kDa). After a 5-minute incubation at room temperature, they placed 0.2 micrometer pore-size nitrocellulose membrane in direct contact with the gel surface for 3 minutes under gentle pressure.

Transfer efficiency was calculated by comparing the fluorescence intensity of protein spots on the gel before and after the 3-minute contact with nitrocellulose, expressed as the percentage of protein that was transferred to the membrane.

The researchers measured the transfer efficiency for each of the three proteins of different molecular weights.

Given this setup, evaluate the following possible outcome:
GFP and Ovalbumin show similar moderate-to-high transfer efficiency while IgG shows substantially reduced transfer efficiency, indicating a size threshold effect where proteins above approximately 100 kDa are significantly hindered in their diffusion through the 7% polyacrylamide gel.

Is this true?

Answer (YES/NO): NO